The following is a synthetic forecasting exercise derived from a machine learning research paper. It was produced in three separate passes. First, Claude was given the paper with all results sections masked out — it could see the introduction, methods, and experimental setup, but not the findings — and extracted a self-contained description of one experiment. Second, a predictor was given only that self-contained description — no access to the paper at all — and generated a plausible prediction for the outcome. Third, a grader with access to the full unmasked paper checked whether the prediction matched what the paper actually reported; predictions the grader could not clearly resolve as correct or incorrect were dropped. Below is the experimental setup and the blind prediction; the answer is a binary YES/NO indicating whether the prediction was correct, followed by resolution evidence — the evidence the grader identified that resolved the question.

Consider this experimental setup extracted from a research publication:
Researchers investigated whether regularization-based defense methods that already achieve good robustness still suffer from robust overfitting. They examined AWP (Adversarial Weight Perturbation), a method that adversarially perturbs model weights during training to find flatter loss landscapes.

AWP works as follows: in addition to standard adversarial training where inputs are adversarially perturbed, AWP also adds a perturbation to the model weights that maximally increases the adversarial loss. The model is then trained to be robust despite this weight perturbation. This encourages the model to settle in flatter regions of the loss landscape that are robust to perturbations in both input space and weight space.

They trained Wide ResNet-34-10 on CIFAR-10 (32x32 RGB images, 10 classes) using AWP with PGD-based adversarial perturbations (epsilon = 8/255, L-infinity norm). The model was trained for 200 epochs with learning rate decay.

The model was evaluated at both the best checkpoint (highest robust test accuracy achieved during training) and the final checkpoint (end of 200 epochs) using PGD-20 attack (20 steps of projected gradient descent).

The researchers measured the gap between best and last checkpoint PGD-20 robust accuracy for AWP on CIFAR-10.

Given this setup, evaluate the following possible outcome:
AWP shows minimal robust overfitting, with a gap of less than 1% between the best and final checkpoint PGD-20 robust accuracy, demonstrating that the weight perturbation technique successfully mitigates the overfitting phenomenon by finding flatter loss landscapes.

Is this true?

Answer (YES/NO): NO